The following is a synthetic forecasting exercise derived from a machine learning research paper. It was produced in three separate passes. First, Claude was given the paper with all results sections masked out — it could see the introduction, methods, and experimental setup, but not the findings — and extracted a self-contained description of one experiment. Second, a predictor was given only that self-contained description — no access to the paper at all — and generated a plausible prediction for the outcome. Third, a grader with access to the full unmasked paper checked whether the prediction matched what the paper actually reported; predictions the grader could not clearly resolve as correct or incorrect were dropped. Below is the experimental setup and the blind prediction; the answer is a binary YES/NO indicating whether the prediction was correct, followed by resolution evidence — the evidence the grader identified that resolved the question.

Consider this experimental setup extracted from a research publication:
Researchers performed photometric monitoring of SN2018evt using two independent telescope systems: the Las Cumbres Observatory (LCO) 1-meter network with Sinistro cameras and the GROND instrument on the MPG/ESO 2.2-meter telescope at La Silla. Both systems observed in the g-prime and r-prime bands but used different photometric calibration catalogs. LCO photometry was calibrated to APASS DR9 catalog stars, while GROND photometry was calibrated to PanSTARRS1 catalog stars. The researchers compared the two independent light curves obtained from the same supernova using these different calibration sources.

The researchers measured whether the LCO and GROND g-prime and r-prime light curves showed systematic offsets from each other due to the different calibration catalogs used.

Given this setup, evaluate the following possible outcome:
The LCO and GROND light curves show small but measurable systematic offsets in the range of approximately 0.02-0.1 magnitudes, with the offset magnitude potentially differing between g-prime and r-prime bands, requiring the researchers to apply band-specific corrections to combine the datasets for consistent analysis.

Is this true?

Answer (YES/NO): NO